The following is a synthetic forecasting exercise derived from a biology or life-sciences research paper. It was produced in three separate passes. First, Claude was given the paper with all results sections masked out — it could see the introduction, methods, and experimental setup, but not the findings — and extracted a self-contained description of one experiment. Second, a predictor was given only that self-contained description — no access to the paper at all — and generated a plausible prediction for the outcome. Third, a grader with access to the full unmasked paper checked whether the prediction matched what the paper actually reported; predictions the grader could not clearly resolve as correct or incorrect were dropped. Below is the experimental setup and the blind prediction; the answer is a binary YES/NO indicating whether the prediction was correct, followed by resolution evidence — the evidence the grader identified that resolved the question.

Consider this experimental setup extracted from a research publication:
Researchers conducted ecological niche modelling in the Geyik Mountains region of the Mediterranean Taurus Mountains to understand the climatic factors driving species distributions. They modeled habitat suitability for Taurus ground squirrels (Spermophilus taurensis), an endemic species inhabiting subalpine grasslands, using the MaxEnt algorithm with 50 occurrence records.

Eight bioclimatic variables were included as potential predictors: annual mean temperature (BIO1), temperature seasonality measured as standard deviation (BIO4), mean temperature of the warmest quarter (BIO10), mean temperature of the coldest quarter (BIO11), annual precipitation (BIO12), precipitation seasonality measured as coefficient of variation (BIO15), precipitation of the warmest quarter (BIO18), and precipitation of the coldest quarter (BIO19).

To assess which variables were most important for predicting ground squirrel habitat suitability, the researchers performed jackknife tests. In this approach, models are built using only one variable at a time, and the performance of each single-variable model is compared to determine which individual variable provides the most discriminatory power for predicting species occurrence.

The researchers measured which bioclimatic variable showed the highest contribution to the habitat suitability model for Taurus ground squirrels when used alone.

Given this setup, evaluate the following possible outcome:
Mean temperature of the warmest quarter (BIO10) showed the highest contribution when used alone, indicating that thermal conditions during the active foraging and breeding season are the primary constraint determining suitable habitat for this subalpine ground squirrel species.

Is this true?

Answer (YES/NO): NO